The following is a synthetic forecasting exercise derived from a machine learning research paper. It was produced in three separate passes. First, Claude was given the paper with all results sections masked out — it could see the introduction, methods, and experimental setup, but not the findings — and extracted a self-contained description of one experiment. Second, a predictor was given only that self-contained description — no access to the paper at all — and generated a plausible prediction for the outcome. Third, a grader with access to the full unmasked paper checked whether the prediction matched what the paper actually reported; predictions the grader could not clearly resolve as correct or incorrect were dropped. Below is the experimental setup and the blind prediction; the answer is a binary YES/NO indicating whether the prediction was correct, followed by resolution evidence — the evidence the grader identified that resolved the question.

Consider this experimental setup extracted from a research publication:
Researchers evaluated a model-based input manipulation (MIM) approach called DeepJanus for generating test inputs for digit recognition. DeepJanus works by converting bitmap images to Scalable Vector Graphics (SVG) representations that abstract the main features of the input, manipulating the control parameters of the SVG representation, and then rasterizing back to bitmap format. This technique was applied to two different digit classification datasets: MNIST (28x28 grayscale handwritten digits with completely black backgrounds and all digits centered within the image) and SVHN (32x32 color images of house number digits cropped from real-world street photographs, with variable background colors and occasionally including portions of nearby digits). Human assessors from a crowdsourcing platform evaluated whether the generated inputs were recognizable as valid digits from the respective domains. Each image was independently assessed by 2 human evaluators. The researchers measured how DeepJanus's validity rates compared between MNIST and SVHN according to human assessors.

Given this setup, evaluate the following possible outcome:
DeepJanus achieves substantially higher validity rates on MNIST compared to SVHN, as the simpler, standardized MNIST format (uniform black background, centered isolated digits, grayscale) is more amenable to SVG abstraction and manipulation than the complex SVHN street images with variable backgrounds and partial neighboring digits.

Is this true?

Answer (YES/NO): YES